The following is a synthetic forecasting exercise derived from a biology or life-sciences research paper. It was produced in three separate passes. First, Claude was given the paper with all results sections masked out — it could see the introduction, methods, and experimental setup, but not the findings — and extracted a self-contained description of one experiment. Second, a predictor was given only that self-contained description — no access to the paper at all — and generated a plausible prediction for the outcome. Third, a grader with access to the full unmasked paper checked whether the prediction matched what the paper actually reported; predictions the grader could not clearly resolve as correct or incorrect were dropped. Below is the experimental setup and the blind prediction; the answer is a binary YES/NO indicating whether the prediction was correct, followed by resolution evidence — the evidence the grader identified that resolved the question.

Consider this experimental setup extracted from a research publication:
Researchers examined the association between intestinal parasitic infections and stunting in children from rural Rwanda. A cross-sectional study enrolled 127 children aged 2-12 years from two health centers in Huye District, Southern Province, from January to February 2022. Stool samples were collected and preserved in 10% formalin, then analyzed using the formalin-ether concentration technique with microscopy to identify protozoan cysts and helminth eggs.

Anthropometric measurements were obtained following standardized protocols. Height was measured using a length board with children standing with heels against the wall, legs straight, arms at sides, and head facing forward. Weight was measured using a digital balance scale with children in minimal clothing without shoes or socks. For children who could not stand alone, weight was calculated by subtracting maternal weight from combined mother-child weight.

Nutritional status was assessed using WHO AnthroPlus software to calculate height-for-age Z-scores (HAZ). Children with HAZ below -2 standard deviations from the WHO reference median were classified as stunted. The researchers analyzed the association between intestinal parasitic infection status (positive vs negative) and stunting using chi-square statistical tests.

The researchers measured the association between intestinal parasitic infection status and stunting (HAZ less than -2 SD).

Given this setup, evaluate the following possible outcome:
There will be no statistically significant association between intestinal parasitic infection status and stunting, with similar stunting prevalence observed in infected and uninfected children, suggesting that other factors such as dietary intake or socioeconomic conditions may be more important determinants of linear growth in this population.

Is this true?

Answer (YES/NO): NO